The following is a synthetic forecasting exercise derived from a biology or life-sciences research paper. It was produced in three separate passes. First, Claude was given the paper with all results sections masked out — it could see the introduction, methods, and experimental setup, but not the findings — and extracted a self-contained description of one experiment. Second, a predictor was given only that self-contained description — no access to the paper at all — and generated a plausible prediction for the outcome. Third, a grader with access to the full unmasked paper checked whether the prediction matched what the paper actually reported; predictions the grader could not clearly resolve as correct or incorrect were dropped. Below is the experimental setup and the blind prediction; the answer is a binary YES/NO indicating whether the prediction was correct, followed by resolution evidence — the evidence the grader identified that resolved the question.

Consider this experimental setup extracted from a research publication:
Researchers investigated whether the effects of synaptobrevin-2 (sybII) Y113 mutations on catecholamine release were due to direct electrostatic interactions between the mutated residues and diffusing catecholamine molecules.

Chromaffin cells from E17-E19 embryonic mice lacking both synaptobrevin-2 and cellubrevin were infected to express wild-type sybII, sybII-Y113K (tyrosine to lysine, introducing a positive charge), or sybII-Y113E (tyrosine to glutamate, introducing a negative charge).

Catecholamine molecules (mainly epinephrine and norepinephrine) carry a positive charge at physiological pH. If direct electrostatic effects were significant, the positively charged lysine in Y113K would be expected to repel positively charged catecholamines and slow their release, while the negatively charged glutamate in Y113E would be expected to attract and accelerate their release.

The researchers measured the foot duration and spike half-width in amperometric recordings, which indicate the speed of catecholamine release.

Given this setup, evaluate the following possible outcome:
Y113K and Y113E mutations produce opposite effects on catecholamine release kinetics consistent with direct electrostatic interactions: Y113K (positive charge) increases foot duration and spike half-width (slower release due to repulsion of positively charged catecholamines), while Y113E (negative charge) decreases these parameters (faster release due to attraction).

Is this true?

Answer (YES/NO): NO